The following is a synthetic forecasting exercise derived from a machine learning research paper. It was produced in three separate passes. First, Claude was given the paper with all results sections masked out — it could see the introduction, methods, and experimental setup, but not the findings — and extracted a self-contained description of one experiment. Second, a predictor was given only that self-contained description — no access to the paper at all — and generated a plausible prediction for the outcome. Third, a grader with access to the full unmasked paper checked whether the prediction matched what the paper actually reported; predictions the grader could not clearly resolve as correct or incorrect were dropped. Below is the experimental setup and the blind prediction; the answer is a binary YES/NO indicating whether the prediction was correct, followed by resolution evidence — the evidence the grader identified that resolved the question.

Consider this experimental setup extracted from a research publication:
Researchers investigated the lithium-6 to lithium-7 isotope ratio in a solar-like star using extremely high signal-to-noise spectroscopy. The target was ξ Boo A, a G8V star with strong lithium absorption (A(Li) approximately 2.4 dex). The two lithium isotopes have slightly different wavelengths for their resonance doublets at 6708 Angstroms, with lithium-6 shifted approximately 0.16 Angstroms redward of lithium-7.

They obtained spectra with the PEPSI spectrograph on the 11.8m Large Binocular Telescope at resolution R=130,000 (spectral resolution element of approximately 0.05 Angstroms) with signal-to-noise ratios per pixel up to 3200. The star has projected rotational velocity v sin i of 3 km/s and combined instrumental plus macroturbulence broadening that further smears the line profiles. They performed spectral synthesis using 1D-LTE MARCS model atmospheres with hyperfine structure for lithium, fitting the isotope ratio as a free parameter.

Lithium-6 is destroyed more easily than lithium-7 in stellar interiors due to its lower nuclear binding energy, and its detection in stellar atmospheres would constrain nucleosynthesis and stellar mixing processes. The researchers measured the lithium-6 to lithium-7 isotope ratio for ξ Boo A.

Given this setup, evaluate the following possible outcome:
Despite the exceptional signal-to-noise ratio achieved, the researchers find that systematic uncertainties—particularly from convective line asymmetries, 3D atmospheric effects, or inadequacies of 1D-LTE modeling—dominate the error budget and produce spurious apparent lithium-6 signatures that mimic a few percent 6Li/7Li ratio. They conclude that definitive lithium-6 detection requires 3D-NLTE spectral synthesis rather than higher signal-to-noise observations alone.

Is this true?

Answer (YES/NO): NO